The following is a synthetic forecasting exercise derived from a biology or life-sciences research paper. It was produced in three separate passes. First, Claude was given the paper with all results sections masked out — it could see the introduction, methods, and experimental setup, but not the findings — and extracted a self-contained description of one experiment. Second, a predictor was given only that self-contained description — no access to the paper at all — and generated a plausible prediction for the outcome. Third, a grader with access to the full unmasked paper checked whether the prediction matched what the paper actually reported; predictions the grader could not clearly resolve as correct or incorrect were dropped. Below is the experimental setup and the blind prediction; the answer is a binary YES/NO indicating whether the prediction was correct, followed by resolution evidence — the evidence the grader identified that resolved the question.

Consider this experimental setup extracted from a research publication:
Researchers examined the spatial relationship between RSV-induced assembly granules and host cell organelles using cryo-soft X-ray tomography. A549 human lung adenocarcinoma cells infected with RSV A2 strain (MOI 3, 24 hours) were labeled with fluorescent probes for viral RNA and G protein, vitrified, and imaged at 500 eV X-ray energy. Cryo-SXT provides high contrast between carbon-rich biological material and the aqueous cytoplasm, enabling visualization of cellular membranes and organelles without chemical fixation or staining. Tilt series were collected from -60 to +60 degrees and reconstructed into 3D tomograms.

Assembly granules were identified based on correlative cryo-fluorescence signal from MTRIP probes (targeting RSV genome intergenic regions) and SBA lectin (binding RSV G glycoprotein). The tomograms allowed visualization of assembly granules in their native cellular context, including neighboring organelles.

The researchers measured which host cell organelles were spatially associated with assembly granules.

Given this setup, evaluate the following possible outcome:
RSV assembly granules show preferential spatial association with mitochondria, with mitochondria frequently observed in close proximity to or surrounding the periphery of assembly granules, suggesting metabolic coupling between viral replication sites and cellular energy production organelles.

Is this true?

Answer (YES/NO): NO